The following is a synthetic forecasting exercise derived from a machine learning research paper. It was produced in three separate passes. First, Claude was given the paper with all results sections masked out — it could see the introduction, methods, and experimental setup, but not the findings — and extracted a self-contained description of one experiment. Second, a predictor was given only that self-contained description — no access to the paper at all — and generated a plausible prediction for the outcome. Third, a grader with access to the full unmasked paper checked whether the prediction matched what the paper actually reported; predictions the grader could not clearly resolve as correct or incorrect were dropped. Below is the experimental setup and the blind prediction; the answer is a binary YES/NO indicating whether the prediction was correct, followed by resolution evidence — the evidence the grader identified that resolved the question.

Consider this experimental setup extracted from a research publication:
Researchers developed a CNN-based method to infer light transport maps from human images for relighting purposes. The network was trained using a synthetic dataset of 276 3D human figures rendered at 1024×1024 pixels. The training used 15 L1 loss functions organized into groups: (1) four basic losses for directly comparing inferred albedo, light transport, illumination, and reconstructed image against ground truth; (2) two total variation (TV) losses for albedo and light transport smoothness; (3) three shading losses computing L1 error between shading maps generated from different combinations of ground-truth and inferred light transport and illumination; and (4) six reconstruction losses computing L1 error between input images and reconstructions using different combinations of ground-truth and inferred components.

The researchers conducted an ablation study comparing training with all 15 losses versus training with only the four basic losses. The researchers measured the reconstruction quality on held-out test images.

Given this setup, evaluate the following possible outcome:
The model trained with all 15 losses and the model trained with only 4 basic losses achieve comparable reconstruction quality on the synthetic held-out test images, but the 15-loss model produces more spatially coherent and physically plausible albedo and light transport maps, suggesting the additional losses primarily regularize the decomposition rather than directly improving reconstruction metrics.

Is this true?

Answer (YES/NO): NO